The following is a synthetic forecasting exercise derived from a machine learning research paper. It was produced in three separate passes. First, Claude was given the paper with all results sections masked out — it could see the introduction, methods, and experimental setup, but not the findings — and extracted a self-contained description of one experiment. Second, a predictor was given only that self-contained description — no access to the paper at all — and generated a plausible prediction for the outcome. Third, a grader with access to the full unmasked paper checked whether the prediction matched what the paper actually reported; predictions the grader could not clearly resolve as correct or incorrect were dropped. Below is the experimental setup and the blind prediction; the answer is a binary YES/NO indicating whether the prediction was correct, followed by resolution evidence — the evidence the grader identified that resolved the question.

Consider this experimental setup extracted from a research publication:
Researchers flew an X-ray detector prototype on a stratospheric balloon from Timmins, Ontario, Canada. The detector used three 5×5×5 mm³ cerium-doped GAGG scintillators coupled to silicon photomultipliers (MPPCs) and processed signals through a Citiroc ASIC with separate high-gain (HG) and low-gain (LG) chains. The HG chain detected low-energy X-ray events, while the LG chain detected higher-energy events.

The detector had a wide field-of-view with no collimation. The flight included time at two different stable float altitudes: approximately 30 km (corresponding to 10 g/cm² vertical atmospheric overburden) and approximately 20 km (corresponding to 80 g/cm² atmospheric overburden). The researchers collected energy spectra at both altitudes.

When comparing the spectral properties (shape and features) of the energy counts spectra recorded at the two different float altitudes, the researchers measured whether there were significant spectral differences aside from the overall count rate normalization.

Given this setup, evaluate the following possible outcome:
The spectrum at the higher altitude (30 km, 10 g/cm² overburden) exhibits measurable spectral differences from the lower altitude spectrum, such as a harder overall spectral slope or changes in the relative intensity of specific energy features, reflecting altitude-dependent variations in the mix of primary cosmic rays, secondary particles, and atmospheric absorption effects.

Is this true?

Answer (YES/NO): NO